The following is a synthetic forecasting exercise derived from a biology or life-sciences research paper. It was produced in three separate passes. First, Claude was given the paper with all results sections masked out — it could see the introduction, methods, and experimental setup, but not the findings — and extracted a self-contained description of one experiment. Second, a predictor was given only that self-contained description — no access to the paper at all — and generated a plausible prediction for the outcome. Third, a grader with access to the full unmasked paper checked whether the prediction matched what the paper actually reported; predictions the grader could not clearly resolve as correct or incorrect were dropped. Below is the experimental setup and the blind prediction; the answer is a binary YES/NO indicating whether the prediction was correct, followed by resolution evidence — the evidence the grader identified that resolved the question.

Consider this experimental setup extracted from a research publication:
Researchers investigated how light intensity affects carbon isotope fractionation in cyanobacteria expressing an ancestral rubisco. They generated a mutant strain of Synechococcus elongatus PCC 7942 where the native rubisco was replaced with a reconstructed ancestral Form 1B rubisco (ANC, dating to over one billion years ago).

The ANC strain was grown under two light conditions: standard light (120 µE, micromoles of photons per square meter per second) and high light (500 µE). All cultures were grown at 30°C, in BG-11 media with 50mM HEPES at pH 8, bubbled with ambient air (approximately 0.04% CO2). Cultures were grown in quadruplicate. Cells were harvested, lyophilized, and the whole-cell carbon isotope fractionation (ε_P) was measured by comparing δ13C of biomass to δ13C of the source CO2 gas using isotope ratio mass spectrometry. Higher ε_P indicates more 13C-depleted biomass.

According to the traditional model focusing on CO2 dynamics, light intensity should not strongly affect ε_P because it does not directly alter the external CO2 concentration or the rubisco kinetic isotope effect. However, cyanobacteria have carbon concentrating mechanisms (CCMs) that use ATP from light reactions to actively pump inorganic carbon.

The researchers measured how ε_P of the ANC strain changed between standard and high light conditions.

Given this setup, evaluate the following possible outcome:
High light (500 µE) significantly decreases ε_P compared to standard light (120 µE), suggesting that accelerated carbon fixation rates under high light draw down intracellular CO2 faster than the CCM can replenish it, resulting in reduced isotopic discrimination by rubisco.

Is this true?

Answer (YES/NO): NO